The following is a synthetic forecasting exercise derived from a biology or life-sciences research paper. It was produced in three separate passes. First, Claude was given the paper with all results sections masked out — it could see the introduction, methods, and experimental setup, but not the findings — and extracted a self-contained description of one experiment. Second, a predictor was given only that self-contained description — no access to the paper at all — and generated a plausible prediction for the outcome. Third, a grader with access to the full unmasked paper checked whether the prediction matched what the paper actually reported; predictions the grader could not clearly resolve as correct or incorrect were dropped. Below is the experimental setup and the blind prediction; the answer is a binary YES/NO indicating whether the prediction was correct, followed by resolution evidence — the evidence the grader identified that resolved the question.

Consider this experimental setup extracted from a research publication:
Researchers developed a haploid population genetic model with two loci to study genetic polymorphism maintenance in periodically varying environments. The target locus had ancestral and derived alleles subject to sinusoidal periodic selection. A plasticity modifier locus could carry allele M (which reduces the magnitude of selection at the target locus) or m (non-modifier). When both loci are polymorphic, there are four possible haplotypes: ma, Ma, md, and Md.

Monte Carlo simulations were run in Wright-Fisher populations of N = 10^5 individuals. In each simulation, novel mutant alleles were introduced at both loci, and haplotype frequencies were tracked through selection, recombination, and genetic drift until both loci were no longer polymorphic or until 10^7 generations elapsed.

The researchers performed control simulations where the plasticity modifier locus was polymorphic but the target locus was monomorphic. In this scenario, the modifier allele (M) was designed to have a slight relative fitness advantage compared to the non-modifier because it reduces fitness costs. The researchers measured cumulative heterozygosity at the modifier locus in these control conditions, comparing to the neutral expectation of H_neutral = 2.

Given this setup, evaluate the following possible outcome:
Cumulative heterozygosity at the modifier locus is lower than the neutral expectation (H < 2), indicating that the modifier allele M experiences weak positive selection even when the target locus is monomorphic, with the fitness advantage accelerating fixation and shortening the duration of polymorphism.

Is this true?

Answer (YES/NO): NO